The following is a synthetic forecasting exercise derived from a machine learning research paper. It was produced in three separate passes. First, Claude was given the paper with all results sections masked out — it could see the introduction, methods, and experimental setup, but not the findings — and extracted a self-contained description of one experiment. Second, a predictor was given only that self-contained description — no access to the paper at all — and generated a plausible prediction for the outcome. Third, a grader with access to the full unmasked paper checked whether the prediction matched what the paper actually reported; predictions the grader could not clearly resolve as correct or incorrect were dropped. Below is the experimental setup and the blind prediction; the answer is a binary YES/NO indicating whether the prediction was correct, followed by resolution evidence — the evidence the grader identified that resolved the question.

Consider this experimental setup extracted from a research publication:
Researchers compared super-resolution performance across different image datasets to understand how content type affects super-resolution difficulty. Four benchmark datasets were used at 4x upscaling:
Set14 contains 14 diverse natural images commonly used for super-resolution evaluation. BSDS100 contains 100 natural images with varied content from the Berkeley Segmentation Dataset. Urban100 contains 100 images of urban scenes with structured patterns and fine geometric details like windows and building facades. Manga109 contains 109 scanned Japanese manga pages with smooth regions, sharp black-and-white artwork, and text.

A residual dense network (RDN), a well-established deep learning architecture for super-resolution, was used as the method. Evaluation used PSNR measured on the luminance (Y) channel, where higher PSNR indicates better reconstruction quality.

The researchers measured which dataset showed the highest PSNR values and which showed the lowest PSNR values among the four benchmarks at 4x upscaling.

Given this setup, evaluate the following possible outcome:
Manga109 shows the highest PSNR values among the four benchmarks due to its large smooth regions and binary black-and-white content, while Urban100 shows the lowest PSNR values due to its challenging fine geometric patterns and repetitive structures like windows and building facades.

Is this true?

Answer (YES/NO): YES